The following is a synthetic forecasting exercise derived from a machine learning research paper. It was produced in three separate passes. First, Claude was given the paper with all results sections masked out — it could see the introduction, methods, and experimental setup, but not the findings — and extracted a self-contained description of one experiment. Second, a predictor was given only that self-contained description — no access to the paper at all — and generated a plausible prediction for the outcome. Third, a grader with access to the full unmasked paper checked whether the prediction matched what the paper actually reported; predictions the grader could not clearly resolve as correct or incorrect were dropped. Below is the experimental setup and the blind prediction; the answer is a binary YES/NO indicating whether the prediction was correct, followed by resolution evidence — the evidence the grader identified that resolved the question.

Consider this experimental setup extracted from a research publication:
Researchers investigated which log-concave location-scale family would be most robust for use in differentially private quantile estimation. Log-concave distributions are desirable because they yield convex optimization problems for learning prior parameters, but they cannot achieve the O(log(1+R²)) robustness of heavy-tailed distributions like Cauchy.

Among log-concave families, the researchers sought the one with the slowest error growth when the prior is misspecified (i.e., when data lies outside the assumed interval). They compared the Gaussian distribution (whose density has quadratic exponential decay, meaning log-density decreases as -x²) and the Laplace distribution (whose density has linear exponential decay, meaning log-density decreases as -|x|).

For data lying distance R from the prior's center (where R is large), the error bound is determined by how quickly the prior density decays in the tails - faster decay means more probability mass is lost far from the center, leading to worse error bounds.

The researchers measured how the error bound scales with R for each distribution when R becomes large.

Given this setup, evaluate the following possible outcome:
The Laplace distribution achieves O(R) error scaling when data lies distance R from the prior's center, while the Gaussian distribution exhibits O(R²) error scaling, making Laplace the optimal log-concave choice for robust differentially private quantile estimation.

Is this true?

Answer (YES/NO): YES